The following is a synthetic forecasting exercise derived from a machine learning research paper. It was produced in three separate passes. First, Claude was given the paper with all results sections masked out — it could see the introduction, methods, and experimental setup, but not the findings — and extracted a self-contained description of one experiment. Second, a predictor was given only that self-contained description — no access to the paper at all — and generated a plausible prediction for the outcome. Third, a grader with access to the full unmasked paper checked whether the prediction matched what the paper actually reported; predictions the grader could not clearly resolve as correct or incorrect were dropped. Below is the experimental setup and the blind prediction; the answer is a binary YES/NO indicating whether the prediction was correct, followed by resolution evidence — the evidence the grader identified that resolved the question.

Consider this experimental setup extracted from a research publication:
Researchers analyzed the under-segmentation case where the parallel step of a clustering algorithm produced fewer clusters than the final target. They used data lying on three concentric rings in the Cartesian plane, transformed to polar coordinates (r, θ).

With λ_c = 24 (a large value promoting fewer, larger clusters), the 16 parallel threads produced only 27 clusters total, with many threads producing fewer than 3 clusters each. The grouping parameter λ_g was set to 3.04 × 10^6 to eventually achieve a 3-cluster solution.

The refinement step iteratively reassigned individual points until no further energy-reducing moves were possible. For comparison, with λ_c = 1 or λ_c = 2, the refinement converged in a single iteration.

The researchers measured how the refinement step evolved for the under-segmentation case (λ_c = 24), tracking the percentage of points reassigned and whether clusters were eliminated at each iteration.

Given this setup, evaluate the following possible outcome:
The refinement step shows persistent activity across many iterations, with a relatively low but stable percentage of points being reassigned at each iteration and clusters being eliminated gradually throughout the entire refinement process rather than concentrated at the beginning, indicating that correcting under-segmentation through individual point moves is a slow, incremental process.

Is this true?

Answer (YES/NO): NO